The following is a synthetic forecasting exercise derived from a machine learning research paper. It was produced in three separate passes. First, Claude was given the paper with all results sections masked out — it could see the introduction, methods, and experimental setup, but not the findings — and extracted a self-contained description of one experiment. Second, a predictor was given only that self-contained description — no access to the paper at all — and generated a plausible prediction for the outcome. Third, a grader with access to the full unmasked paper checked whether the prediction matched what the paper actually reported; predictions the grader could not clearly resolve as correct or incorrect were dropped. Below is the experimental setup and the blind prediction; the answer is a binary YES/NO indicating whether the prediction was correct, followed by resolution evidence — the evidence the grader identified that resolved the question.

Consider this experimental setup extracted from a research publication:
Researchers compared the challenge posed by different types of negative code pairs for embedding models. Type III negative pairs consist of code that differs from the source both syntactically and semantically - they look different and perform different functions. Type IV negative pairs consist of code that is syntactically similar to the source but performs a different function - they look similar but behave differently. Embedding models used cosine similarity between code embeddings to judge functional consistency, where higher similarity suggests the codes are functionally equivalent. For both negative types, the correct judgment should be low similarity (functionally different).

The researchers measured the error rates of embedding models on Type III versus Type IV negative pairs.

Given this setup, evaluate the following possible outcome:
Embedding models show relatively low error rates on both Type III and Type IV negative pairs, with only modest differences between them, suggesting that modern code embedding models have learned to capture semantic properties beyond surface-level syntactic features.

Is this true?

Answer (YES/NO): NO